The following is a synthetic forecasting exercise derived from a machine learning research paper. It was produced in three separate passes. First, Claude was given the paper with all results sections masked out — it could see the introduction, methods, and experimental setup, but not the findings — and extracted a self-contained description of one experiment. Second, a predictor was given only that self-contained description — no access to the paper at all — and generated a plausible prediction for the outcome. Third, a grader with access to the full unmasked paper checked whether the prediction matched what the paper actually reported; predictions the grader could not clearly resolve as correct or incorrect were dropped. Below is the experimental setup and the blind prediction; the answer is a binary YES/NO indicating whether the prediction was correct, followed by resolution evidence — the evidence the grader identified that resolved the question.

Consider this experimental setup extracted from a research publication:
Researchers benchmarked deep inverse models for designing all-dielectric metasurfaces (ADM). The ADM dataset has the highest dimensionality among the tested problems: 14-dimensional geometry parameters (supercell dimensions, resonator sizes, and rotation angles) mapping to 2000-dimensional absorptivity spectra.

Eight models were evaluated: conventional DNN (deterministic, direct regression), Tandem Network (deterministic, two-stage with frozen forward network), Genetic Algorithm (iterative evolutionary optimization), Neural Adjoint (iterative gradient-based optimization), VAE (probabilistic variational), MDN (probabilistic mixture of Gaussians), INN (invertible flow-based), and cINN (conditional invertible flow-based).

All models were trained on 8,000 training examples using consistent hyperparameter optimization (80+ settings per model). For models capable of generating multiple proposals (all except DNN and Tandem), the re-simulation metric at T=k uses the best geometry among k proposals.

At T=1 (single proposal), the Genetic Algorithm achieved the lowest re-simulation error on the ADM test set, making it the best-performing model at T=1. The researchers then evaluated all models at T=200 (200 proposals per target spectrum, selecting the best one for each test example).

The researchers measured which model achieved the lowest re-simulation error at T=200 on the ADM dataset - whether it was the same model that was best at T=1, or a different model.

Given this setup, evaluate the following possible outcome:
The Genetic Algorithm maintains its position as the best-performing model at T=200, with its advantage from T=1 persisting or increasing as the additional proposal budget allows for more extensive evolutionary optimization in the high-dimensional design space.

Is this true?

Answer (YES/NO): NO